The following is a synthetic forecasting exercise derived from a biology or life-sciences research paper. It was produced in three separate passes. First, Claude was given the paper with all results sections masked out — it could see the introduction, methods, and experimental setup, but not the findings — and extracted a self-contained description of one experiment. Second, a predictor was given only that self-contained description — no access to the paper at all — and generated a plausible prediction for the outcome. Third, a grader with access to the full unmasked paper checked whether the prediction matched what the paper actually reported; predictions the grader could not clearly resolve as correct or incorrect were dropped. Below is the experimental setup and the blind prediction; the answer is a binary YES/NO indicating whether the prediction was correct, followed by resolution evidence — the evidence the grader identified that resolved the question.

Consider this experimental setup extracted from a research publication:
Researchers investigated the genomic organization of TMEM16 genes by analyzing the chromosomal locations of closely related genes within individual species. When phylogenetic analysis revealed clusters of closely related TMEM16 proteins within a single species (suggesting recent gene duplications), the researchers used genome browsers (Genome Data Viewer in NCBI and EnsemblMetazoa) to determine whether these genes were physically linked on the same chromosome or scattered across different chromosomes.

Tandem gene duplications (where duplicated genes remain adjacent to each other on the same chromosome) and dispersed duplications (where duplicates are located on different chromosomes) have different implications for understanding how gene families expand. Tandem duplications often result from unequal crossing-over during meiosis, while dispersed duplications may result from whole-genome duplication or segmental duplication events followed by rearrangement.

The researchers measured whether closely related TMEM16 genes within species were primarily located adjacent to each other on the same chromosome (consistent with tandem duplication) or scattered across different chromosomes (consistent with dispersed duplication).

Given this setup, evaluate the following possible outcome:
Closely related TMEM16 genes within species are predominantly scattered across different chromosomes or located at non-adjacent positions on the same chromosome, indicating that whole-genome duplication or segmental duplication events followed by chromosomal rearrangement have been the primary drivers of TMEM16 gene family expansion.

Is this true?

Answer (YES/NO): NO